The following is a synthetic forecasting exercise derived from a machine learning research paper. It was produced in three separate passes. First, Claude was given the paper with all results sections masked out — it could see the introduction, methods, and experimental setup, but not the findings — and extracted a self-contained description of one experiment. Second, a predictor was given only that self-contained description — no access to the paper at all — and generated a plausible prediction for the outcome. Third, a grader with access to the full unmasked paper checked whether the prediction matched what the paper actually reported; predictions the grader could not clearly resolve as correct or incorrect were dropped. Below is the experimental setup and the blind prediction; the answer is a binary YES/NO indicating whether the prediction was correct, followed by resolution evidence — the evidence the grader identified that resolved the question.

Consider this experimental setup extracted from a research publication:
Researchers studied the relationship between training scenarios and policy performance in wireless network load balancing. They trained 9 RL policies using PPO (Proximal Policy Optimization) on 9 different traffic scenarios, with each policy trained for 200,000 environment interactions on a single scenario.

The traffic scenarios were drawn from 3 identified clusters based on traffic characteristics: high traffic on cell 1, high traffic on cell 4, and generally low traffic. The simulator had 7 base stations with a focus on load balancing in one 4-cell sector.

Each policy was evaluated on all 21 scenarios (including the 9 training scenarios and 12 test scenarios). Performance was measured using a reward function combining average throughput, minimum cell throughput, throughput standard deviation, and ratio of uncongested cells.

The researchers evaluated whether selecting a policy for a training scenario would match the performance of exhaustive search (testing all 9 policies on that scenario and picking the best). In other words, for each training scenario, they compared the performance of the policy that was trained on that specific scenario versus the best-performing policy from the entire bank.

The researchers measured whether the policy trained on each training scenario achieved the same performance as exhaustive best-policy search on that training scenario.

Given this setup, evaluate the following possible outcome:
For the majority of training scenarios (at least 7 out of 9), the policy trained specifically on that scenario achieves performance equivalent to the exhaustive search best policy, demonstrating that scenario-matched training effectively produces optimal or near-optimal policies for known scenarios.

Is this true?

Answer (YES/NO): YES